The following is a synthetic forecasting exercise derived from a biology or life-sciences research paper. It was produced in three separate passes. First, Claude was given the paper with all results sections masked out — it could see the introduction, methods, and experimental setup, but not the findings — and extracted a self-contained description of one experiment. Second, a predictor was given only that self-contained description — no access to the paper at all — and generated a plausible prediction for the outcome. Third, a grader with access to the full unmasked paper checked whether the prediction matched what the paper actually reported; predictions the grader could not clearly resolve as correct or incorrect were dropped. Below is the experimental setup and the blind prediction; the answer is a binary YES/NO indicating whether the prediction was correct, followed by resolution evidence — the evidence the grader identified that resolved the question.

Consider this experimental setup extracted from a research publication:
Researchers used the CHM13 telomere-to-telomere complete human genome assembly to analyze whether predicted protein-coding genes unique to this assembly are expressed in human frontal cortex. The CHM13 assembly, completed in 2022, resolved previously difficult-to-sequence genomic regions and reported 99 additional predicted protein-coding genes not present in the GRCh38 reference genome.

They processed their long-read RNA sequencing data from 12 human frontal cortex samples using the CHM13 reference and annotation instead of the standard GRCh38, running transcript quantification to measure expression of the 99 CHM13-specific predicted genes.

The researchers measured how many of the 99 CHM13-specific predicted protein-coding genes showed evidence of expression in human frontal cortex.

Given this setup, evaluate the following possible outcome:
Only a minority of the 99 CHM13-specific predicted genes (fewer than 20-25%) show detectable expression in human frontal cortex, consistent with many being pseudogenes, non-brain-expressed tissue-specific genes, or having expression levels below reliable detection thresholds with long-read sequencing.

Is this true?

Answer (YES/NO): YES